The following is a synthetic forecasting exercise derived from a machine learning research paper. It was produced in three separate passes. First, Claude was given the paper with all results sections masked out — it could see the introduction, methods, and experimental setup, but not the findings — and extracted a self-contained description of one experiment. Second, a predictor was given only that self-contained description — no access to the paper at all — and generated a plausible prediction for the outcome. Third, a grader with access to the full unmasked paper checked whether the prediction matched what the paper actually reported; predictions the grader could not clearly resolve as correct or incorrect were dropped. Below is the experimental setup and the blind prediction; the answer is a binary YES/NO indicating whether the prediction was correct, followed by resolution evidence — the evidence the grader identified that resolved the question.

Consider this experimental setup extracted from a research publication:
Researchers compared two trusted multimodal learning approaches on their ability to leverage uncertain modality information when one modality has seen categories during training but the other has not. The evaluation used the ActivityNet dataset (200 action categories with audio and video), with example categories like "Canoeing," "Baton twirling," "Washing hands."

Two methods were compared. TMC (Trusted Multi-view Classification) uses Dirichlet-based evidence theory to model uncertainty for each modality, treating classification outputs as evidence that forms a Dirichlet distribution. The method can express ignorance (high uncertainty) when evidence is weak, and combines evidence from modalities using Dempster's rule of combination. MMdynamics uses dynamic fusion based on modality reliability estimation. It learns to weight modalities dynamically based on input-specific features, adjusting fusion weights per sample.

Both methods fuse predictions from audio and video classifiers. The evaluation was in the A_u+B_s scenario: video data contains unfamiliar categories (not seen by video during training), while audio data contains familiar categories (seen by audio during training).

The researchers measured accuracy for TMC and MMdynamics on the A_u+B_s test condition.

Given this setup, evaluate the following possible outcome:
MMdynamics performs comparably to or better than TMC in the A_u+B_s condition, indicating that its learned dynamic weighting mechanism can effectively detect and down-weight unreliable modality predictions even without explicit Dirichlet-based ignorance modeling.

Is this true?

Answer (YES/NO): NO